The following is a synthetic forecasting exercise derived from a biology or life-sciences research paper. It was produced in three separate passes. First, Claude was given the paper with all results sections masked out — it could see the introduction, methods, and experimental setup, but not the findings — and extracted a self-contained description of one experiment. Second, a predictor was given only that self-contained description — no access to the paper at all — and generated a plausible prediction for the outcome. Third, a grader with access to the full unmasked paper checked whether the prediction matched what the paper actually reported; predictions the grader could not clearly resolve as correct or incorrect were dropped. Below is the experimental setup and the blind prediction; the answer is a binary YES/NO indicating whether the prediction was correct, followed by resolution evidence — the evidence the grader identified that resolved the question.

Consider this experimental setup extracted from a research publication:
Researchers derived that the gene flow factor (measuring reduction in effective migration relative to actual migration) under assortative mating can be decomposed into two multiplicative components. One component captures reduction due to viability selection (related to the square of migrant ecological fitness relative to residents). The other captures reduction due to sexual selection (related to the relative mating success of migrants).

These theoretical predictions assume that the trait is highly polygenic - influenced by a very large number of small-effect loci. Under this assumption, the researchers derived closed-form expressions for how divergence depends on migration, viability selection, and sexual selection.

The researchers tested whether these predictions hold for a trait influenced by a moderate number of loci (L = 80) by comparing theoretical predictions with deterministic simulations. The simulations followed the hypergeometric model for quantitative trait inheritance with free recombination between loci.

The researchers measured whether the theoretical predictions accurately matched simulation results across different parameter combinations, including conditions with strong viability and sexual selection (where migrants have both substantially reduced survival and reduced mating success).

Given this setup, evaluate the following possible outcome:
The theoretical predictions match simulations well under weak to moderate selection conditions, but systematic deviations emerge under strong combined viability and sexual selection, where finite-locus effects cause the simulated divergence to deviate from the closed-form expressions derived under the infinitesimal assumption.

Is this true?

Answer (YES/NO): YES